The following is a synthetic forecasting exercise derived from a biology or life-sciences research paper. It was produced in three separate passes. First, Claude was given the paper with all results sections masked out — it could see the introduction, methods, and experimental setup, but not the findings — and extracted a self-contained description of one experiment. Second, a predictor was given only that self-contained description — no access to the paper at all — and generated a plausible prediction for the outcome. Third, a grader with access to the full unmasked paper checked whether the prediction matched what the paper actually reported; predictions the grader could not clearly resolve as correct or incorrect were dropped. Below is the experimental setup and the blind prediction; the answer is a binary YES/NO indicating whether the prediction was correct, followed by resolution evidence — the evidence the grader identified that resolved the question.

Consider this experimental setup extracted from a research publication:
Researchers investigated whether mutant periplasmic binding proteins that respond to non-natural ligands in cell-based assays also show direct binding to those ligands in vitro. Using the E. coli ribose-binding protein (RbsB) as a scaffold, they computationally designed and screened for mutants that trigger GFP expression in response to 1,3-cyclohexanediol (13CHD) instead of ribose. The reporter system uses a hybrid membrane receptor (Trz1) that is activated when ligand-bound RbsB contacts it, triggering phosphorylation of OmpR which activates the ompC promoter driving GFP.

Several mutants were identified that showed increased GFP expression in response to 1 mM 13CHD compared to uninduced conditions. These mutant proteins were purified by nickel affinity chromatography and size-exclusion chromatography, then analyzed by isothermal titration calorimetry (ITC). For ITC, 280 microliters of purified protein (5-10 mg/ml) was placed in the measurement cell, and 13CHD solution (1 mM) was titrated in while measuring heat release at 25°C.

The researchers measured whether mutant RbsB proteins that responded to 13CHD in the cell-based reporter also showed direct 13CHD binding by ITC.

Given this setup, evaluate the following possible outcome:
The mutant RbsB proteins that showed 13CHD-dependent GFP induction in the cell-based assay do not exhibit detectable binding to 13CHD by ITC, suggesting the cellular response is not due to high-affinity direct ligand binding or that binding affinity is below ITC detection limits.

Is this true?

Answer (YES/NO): NO